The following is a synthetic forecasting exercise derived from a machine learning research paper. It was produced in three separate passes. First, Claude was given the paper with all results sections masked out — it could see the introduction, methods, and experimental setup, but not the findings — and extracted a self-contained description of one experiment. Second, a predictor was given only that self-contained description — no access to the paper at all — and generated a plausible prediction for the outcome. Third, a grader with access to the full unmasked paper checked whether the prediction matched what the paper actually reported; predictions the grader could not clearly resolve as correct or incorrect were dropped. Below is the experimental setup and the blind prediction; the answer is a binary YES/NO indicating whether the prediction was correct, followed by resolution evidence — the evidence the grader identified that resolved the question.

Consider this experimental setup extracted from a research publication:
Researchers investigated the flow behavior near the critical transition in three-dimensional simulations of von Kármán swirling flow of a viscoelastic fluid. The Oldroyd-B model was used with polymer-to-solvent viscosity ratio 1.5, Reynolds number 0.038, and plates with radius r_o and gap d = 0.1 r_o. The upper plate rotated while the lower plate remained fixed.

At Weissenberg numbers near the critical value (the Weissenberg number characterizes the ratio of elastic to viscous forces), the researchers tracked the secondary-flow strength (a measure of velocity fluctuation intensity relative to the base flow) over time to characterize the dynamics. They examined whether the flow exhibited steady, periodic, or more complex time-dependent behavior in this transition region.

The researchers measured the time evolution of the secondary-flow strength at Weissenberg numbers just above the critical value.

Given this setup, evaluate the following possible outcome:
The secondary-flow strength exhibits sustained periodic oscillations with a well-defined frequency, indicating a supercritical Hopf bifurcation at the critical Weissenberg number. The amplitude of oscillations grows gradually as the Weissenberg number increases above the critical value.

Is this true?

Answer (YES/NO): NO